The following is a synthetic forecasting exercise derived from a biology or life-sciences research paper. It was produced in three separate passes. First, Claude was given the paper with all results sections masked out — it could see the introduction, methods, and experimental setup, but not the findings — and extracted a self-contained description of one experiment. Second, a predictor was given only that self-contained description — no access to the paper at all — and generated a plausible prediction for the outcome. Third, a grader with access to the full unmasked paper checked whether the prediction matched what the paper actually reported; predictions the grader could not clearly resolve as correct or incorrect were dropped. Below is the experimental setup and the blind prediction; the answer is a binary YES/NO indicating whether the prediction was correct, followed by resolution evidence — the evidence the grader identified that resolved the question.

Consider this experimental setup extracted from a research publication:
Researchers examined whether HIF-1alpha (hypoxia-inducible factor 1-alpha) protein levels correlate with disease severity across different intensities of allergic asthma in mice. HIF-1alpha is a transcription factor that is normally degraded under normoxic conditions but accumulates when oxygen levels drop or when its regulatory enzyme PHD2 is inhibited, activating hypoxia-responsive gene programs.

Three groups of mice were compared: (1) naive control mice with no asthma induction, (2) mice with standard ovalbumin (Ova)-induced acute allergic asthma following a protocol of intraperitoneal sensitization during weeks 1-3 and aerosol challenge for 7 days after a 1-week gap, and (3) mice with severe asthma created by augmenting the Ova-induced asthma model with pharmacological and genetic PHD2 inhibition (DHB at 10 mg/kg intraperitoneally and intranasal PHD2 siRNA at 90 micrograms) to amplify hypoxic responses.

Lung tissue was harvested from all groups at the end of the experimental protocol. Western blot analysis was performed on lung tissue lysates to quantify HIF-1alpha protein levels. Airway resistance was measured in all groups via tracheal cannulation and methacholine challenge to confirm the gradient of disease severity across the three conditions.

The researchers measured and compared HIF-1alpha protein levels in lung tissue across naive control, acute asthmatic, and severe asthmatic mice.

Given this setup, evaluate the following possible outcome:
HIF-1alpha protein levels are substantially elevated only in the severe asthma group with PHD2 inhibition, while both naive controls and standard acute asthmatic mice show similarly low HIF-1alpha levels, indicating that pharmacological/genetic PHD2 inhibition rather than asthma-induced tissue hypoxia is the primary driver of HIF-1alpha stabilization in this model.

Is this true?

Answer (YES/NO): NO